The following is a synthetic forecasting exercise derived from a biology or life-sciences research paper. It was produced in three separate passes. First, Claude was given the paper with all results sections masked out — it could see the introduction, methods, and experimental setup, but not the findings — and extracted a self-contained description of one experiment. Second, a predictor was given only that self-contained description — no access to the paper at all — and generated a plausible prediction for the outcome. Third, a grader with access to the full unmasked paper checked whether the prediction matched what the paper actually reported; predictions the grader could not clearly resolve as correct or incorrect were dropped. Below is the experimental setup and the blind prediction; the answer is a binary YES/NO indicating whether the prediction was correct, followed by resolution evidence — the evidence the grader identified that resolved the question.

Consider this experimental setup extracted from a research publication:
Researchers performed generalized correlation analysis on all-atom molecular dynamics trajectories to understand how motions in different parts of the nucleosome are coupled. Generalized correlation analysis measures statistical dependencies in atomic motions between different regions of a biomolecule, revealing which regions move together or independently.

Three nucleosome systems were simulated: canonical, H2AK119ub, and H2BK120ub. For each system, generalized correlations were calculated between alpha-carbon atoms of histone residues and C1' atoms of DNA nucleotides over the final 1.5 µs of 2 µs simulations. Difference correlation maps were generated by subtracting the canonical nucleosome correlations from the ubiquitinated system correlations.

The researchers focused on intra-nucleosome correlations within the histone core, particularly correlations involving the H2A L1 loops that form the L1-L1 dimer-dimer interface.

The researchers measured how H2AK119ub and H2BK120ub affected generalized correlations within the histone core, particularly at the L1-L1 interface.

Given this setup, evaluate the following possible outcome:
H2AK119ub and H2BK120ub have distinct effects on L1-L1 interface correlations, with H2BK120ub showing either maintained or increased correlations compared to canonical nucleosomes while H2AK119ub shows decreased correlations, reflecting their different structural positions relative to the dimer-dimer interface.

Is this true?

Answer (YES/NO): NO